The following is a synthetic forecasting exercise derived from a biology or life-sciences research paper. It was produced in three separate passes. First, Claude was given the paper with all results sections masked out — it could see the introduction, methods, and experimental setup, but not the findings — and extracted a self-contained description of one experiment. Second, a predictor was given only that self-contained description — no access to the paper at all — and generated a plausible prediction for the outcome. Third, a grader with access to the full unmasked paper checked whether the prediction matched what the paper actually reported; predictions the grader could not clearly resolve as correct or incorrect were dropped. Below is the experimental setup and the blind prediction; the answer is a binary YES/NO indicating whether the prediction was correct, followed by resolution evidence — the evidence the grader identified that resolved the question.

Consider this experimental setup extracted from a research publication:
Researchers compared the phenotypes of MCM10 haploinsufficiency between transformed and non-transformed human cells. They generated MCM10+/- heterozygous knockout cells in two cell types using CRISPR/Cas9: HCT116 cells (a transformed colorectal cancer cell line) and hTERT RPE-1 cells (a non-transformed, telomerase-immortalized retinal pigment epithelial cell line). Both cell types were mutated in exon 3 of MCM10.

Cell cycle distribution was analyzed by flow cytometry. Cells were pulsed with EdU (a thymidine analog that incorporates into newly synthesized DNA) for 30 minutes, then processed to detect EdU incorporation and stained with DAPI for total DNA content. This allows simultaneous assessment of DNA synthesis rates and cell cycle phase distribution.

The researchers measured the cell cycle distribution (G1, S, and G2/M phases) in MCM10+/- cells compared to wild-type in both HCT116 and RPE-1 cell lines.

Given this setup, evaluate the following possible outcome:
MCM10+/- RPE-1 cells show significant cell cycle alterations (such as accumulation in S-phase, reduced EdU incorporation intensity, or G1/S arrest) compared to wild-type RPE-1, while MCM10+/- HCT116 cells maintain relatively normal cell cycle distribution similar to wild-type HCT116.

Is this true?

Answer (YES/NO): NO